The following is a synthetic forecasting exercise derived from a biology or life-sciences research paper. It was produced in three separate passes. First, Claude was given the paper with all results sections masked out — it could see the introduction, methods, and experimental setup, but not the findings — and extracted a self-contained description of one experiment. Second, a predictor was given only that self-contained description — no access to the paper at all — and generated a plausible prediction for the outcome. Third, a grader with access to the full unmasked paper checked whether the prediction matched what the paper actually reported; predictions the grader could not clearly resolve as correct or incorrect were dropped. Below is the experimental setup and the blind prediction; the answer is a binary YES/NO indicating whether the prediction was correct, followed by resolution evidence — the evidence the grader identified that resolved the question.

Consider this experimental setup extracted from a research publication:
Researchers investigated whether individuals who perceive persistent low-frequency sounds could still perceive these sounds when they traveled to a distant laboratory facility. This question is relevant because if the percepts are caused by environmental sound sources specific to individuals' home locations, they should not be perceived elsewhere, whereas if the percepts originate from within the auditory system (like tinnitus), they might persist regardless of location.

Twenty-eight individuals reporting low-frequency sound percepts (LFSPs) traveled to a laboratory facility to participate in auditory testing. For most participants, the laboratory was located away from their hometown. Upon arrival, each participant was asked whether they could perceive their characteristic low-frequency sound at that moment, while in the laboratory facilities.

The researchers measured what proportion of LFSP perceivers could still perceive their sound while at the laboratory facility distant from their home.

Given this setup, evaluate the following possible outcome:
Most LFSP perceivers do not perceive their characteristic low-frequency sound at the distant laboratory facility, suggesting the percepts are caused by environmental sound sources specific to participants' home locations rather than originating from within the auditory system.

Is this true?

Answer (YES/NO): NO